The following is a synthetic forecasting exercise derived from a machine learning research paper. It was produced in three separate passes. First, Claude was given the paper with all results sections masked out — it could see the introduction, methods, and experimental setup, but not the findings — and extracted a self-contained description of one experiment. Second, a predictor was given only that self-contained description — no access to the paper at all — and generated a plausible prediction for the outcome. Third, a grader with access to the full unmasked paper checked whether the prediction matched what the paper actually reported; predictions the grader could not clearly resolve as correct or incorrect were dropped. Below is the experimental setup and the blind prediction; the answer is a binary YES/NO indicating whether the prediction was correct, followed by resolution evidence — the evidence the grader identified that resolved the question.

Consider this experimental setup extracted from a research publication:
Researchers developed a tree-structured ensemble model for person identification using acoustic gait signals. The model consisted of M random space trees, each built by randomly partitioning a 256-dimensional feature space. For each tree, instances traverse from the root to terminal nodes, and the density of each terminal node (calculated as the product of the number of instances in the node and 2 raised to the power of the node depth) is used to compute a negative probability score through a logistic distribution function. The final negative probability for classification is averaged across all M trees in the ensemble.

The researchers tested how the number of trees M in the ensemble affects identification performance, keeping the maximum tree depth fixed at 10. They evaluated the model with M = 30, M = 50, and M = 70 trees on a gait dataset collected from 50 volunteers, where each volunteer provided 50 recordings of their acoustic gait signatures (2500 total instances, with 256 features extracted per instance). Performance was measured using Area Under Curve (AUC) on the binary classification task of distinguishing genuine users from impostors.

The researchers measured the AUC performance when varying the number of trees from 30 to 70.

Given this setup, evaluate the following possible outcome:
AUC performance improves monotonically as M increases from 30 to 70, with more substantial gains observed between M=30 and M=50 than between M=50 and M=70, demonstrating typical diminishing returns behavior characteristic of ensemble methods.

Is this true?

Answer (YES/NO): NO